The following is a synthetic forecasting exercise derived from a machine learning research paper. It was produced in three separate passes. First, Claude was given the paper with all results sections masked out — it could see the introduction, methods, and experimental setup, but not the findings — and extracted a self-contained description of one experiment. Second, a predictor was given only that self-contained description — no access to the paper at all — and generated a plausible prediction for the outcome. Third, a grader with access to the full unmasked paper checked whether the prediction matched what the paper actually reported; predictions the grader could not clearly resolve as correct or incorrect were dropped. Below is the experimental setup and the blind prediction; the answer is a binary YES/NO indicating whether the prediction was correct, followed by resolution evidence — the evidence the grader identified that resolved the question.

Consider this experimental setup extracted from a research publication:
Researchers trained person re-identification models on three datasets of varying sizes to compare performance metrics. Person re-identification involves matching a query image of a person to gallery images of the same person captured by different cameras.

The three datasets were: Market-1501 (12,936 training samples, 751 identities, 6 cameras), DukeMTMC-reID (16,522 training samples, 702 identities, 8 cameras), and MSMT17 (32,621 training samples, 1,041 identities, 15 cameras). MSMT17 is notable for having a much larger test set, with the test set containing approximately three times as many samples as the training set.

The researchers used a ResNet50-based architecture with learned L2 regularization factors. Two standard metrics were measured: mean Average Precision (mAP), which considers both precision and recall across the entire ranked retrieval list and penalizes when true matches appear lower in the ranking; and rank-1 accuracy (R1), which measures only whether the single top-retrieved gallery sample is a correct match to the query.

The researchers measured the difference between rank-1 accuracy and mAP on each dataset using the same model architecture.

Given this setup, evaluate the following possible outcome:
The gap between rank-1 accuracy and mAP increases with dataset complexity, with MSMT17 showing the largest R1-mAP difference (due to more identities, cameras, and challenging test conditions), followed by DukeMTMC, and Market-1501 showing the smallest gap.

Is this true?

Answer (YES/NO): YES